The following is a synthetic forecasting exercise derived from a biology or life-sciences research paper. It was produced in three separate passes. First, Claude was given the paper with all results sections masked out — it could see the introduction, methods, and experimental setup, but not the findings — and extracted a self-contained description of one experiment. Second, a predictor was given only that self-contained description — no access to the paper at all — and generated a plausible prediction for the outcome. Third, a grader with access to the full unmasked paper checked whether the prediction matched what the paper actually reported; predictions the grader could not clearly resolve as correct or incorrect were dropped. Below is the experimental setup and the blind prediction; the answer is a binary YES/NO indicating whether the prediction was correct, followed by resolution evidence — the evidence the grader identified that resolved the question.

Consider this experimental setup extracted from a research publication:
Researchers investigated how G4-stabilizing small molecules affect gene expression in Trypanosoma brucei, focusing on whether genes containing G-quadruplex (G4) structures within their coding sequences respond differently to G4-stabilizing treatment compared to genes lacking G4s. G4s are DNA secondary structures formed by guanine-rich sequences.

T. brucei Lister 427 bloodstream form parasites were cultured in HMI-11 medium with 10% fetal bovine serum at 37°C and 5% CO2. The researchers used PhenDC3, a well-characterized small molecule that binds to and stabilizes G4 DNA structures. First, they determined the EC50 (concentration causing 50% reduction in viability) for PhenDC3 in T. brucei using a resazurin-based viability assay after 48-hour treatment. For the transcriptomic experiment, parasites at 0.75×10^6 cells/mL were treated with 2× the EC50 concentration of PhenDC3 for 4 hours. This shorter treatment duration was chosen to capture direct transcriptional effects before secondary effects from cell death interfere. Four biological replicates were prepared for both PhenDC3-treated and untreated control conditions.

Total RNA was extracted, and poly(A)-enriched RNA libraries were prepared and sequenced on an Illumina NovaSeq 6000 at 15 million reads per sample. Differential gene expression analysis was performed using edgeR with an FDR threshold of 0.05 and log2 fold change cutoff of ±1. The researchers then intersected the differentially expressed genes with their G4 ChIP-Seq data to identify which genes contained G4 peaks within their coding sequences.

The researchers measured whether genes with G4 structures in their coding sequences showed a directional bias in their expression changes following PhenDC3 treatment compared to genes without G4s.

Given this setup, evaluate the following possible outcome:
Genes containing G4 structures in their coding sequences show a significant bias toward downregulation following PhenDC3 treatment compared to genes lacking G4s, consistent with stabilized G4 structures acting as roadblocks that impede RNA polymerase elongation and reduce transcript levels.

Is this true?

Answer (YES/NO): NO